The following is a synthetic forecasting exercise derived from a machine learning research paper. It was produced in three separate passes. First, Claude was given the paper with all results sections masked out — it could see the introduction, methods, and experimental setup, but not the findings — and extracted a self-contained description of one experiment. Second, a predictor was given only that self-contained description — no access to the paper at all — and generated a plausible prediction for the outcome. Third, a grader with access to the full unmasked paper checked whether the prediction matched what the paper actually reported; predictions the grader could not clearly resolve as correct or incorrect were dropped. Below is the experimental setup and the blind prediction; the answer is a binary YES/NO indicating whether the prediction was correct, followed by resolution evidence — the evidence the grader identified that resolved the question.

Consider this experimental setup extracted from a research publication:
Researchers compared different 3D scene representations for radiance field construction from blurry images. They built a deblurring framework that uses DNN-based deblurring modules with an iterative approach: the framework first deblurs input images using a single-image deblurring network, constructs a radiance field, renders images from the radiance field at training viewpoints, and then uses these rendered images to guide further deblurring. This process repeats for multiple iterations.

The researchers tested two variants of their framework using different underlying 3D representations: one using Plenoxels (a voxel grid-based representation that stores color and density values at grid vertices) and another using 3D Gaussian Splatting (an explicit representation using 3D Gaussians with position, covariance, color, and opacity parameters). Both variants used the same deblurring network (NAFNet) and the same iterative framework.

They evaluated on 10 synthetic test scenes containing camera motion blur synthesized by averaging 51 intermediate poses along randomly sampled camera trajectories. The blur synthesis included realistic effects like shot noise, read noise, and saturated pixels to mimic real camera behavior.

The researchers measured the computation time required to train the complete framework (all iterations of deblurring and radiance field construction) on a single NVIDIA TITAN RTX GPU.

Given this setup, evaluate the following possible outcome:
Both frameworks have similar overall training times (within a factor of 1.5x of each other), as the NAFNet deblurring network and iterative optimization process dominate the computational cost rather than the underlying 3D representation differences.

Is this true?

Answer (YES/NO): NO